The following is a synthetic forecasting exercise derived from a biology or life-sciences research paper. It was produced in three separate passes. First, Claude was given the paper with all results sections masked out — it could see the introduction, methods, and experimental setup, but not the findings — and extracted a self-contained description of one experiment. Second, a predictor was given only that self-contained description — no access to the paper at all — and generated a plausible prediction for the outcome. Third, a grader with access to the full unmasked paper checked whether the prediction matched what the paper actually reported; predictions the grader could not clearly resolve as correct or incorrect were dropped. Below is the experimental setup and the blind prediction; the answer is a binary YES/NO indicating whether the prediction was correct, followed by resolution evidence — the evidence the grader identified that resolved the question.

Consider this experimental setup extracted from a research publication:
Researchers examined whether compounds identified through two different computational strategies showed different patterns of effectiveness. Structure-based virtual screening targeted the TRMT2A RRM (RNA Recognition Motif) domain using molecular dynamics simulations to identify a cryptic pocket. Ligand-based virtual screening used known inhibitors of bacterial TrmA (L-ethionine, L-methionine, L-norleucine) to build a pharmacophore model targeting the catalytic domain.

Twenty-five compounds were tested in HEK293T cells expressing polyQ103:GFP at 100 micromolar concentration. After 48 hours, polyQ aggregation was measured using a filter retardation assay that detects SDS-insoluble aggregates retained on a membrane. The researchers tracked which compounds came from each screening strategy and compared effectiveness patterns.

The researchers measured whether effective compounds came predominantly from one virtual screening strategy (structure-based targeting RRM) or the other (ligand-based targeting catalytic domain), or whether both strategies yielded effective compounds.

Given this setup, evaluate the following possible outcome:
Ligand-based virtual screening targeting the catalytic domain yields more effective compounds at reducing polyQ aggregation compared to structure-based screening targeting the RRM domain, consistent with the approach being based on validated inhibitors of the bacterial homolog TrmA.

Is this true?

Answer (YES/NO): NO